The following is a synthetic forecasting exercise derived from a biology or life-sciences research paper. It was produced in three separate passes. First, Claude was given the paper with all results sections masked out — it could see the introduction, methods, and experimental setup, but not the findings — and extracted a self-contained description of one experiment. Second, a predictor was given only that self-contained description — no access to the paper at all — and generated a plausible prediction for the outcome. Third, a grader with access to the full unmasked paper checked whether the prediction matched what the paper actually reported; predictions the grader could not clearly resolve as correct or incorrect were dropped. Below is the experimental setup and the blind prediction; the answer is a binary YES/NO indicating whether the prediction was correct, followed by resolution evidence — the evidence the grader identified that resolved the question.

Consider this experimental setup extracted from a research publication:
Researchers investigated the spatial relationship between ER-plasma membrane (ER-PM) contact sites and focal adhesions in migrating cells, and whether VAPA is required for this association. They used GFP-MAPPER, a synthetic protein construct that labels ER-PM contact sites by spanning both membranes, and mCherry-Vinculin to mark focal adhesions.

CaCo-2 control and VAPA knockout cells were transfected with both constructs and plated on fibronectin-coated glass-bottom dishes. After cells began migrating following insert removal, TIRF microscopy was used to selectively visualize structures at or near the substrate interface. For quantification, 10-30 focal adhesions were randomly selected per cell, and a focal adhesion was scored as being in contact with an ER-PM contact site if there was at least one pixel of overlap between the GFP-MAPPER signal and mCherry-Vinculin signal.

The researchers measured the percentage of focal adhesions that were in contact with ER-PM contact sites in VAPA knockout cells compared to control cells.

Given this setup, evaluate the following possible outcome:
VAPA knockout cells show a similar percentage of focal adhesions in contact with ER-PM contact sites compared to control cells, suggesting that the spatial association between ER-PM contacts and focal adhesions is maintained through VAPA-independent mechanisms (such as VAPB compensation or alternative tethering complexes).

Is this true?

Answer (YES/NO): NO